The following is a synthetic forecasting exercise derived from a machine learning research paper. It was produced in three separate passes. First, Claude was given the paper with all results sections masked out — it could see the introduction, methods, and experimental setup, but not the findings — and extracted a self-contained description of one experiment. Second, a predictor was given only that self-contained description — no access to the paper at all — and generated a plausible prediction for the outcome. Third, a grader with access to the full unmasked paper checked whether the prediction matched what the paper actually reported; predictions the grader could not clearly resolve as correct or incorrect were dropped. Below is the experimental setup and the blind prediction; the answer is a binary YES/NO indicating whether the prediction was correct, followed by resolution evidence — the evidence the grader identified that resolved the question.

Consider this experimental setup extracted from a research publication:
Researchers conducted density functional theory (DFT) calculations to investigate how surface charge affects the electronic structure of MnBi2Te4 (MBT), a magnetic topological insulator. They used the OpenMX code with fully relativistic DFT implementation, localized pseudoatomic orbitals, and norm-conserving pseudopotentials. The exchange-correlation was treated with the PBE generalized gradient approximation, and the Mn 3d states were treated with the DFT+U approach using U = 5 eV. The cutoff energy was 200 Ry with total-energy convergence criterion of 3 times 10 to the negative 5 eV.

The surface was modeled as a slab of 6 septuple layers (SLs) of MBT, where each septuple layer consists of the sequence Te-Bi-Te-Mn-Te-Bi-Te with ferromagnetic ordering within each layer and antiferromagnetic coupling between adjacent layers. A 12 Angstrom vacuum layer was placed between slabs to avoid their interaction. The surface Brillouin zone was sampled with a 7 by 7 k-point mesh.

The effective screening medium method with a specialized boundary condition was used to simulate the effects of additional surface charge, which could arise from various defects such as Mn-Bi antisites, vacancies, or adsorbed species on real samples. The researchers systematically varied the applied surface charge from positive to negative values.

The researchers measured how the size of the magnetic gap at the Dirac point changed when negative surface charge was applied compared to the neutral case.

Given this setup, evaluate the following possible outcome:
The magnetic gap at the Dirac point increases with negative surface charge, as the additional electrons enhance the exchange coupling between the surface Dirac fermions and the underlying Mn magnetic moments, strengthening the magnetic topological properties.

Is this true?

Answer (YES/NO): NO